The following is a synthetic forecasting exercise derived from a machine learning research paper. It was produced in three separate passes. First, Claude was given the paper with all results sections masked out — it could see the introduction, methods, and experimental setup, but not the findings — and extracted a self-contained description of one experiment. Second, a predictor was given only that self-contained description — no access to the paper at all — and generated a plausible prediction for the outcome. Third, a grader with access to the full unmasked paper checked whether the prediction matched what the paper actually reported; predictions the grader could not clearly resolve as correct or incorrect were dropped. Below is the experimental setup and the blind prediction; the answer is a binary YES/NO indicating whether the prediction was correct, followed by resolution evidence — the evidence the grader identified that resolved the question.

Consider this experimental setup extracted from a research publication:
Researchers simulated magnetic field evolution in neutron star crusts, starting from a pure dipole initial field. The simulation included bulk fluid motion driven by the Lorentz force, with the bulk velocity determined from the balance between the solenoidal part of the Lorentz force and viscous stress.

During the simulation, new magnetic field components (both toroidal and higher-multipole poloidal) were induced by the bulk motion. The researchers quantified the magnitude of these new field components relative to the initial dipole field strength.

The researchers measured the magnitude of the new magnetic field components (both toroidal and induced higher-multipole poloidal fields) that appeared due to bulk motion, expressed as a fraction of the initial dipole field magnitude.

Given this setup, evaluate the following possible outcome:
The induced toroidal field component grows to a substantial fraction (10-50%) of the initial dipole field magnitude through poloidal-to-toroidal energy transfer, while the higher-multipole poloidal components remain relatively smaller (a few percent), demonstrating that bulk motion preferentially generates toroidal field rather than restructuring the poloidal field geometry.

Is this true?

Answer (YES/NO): NO